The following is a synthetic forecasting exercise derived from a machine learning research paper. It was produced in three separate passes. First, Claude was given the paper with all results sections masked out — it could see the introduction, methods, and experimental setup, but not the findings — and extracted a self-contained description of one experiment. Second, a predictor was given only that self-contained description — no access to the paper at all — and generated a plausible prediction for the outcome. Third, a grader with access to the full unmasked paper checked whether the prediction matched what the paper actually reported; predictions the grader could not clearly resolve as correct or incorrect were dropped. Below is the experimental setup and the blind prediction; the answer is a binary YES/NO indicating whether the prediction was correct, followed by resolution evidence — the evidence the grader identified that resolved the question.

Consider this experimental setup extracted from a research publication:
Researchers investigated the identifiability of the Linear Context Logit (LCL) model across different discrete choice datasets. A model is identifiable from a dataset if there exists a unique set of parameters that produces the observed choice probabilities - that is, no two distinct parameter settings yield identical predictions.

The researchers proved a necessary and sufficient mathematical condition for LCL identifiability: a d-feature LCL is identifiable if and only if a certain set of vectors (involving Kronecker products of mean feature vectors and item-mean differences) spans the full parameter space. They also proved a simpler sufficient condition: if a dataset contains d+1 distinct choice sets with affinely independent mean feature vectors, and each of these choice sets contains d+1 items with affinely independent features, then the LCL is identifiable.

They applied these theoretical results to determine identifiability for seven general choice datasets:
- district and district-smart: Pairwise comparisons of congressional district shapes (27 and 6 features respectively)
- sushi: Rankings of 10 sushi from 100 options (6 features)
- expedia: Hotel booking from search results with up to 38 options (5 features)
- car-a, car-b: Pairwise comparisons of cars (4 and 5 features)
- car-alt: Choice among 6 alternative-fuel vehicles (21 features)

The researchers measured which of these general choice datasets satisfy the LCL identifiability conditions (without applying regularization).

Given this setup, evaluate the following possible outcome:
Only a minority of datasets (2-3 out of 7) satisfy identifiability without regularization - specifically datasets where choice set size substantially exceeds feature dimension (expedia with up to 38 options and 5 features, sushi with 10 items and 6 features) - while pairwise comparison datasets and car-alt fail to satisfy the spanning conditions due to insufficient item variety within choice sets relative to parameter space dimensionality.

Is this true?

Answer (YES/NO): NO